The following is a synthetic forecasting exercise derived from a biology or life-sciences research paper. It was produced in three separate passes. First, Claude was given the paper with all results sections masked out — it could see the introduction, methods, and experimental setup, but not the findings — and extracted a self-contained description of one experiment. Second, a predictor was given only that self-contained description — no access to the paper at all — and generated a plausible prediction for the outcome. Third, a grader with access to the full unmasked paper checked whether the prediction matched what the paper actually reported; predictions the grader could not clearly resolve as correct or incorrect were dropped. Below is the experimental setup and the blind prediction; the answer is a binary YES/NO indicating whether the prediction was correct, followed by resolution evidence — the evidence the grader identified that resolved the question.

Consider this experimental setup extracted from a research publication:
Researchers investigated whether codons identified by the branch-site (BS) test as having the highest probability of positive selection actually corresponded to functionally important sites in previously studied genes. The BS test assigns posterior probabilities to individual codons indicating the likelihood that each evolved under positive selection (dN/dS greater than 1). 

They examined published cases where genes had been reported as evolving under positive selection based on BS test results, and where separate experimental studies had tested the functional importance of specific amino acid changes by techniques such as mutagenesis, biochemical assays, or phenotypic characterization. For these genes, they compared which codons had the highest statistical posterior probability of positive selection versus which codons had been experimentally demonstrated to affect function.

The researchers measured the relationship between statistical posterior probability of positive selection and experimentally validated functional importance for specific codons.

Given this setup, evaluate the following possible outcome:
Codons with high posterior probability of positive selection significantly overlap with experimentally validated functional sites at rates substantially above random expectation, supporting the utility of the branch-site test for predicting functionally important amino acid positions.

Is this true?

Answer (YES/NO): NO